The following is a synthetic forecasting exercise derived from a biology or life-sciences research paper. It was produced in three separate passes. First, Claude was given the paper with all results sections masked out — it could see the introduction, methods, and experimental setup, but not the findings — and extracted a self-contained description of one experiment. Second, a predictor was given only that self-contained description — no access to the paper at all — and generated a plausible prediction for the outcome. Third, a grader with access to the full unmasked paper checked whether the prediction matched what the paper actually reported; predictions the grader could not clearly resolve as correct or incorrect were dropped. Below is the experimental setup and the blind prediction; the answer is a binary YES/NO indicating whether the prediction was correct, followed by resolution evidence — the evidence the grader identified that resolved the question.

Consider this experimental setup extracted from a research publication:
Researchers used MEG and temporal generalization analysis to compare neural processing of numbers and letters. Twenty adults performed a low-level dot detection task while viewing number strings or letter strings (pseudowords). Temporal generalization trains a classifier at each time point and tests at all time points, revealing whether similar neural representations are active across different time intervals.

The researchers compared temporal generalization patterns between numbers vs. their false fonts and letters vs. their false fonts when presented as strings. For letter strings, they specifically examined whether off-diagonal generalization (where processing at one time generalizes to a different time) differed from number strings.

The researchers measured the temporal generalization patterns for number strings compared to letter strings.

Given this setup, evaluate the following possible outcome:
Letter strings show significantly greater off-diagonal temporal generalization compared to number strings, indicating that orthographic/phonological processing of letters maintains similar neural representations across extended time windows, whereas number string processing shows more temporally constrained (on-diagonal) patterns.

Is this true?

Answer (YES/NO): YES